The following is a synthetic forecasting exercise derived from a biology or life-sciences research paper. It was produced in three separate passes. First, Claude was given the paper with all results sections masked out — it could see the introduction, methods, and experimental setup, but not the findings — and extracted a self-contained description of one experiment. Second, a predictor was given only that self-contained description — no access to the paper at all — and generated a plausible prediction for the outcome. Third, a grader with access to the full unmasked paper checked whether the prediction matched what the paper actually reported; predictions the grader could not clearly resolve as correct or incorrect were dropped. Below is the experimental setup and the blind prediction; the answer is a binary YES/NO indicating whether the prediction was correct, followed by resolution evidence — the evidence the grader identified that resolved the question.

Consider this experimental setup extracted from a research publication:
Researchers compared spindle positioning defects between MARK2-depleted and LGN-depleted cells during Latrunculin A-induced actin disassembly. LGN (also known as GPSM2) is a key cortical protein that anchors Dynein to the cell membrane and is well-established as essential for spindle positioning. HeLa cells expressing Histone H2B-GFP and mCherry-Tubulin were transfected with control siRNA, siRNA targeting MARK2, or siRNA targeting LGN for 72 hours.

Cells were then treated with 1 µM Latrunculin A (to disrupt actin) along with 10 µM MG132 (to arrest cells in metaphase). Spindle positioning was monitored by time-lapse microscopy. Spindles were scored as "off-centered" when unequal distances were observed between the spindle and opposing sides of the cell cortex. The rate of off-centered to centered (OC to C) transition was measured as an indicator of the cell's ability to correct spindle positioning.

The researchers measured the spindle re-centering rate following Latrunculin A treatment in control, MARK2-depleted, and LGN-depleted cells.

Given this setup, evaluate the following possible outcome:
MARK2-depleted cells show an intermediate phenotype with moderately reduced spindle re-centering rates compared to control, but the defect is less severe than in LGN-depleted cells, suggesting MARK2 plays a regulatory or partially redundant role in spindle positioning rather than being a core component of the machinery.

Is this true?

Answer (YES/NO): NO